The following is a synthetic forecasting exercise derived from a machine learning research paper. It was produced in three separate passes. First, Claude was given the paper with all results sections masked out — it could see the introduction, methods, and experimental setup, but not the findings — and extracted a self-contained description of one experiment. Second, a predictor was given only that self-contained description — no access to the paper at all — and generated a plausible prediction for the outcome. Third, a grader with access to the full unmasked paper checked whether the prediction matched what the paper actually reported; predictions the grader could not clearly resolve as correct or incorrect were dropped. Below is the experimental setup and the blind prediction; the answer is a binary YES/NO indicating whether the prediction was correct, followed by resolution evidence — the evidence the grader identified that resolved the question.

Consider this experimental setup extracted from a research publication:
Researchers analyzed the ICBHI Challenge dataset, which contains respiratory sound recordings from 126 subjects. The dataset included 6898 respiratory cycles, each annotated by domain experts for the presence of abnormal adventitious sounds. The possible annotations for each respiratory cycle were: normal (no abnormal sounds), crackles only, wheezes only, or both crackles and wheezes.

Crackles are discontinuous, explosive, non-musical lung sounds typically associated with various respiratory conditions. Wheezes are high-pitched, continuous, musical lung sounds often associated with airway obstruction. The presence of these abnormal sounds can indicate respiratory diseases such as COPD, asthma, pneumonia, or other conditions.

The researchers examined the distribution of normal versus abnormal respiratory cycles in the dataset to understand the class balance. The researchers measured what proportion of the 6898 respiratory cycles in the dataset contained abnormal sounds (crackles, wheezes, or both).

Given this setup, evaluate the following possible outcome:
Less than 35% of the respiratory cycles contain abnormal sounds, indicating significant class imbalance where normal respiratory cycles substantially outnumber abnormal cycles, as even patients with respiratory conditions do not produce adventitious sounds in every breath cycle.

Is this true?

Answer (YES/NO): NO